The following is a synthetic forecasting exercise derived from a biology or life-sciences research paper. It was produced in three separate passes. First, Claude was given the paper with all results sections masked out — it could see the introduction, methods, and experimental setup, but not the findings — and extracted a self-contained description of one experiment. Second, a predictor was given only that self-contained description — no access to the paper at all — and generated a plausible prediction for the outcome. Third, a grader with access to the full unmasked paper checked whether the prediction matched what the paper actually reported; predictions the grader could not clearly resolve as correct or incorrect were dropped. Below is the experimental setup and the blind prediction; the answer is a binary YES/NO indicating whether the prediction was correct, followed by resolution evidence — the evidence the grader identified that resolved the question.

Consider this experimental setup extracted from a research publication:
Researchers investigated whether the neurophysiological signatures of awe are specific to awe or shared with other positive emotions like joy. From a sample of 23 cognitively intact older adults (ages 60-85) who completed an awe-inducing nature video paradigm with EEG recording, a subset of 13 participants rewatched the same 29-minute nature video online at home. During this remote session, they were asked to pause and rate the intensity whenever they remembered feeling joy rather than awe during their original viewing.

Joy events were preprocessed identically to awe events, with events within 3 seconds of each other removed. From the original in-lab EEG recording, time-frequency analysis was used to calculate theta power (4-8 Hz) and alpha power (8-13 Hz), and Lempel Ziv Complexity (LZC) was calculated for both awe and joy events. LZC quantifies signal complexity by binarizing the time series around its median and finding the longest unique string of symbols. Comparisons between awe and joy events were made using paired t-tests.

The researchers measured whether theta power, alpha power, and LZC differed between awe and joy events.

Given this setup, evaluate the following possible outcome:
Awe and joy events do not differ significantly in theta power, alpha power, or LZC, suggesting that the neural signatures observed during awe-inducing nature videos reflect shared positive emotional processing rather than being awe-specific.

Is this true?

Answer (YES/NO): NO